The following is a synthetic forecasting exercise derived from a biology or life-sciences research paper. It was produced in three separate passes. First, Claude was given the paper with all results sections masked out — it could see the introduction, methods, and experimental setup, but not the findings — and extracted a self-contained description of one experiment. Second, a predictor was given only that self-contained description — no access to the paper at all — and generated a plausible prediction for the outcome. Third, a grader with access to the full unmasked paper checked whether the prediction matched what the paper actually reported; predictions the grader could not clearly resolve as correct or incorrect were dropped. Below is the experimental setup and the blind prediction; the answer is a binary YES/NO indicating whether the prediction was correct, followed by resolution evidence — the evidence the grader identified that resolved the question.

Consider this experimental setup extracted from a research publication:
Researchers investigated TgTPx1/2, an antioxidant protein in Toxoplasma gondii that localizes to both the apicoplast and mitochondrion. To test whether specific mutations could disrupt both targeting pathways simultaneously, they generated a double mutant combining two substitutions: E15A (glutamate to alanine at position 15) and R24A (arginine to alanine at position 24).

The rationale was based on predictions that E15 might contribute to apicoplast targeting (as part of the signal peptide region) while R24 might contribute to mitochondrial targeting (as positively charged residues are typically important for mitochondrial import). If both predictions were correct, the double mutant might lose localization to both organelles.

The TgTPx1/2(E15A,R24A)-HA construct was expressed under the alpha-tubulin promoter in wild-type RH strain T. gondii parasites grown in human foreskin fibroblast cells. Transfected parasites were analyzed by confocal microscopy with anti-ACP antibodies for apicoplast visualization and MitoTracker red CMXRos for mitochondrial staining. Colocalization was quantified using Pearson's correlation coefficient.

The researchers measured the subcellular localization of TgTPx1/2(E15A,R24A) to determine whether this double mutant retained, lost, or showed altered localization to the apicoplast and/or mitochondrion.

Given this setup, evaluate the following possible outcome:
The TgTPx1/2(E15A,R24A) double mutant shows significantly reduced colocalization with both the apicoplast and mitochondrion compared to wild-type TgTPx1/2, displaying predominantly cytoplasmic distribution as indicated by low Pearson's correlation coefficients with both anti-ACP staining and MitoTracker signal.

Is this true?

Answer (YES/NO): NO